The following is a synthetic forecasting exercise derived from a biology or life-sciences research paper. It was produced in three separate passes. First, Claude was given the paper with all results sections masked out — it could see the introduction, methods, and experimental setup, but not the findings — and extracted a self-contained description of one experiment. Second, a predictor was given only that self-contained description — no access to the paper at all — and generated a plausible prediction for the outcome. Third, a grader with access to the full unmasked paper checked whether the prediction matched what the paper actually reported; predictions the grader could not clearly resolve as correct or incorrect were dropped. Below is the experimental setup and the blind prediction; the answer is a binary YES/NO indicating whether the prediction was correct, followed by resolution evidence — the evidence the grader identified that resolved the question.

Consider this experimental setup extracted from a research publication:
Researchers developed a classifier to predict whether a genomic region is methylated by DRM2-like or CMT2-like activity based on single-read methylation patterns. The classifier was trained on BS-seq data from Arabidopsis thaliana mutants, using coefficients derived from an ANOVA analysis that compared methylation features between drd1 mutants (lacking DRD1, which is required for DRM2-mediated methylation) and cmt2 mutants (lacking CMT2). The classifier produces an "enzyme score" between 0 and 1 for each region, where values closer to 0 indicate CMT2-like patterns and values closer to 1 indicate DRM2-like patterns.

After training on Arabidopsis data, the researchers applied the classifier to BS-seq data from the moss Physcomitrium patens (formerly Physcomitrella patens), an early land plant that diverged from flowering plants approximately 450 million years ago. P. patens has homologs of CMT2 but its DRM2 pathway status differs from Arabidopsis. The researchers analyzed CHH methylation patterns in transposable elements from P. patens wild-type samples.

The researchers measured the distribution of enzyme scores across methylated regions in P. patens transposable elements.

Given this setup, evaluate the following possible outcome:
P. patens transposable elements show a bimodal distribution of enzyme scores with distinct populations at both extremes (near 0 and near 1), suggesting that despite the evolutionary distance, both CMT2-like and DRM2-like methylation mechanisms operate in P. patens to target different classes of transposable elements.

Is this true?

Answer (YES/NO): NO